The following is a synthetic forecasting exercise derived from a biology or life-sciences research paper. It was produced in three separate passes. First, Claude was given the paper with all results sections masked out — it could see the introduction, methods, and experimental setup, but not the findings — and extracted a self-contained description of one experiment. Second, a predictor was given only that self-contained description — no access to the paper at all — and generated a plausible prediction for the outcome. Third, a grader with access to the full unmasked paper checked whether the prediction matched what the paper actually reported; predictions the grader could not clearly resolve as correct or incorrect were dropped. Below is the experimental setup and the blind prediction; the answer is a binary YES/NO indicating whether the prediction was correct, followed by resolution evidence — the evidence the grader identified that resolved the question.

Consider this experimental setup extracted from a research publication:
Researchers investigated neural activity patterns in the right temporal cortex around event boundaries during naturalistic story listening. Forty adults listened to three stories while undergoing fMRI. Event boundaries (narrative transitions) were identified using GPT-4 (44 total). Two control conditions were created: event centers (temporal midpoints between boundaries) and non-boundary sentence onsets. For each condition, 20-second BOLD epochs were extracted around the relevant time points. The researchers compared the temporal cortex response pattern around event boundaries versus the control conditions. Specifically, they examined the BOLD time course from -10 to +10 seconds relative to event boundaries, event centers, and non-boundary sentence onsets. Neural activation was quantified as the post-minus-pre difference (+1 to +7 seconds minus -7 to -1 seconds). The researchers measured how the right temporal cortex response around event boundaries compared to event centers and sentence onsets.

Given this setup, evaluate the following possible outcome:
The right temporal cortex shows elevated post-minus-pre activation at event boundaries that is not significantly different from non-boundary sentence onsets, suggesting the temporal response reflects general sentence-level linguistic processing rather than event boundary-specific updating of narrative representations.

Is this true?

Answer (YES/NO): NO